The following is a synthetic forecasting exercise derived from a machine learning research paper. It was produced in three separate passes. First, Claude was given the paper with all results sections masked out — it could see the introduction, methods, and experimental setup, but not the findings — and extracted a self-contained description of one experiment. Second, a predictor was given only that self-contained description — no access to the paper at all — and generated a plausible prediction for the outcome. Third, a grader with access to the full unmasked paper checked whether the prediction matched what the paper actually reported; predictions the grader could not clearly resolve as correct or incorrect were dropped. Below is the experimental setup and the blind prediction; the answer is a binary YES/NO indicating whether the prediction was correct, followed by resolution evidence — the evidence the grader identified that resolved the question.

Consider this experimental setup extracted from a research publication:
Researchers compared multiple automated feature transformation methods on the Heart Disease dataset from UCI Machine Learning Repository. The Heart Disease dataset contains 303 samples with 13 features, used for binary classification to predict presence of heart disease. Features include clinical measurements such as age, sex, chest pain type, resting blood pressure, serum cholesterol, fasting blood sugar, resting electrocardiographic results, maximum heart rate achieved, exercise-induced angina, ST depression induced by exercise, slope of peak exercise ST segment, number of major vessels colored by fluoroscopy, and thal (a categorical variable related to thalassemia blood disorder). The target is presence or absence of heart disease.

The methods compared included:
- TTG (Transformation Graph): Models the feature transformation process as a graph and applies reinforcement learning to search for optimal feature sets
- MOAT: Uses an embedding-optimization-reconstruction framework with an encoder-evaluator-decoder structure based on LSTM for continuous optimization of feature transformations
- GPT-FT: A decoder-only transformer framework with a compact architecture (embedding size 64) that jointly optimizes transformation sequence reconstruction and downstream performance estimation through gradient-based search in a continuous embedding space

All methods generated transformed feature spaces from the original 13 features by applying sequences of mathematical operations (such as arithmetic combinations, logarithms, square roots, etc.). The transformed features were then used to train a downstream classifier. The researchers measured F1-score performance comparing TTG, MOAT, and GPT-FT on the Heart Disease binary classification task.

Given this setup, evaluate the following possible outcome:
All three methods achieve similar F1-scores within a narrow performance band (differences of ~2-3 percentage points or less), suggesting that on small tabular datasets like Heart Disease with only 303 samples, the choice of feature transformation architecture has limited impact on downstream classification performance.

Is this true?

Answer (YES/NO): YES